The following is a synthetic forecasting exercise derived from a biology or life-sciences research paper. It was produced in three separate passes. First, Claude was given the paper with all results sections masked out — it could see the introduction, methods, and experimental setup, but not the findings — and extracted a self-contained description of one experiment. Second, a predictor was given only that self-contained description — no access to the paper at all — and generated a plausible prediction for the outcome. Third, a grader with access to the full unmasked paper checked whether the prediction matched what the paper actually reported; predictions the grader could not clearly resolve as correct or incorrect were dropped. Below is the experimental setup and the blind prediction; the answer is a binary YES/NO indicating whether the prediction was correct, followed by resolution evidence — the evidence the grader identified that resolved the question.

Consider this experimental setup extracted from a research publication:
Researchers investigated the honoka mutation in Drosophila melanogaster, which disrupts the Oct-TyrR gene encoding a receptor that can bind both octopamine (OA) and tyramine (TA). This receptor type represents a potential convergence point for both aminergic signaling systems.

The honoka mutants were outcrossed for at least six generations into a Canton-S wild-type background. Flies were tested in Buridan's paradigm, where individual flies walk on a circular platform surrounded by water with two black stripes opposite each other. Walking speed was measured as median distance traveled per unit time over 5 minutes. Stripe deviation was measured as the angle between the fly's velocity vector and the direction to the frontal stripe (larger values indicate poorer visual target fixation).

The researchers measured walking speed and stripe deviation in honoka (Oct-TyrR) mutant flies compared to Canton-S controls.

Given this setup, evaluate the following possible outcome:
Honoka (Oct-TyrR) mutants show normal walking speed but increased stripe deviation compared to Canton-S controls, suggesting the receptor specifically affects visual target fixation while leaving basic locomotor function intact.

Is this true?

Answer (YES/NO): NO